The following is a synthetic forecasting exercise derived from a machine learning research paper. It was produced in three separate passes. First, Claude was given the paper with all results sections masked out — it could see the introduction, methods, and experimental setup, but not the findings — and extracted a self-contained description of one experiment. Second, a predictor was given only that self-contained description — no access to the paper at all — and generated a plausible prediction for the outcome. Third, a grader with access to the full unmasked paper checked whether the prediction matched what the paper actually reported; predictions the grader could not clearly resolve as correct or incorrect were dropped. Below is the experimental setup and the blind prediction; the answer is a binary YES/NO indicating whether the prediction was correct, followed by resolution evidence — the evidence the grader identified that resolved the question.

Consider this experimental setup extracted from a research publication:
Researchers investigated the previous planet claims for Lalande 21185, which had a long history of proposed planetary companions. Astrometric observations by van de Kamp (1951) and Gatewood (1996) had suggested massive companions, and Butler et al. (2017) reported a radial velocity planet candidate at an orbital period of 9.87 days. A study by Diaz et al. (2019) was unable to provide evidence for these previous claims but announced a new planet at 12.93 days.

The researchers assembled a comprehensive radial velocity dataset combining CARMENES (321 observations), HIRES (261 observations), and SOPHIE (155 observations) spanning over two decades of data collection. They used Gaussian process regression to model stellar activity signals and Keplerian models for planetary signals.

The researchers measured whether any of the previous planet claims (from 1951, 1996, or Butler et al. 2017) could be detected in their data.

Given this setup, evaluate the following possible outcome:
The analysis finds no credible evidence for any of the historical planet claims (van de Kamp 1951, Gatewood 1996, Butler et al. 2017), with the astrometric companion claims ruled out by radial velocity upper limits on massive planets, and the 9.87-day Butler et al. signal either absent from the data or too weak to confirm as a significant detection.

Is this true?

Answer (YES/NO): NO